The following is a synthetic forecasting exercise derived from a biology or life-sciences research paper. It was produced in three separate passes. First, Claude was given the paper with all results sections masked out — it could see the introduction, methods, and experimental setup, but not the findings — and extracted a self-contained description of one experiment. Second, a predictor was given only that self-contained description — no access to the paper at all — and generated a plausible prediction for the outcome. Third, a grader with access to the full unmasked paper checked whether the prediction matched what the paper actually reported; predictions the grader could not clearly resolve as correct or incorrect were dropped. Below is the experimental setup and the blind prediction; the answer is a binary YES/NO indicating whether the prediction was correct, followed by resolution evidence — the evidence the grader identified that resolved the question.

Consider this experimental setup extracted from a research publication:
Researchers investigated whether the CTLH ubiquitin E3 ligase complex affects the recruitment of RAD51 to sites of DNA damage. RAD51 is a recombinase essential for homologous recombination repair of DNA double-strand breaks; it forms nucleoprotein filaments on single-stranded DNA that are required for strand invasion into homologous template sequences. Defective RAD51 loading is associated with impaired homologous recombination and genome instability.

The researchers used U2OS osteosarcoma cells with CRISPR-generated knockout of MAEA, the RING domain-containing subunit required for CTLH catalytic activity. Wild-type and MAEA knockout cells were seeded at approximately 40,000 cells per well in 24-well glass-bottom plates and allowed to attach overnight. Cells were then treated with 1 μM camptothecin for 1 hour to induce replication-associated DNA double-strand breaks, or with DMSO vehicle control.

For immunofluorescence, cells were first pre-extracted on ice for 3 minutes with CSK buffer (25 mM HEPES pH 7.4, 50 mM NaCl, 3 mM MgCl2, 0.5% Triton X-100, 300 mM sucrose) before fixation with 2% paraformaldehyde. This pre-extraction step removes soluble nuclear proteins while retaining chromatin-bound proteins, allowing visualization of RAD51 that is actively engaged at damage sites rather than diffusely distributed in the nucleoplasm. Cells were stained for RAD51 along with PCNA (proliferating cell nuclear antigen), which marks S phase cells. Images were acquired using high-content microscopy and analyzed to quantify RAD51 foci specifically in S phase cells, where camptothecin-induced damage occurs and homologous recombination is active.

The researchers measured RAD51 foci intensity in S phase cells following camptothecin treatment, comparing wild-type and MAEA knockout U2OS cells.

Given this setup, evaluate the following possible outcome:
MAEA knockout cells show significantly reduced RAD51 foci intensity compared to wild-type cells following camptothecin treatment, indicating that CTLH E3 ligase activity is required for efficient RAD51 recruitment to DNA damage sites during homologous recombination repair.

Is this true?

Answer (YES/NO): YES